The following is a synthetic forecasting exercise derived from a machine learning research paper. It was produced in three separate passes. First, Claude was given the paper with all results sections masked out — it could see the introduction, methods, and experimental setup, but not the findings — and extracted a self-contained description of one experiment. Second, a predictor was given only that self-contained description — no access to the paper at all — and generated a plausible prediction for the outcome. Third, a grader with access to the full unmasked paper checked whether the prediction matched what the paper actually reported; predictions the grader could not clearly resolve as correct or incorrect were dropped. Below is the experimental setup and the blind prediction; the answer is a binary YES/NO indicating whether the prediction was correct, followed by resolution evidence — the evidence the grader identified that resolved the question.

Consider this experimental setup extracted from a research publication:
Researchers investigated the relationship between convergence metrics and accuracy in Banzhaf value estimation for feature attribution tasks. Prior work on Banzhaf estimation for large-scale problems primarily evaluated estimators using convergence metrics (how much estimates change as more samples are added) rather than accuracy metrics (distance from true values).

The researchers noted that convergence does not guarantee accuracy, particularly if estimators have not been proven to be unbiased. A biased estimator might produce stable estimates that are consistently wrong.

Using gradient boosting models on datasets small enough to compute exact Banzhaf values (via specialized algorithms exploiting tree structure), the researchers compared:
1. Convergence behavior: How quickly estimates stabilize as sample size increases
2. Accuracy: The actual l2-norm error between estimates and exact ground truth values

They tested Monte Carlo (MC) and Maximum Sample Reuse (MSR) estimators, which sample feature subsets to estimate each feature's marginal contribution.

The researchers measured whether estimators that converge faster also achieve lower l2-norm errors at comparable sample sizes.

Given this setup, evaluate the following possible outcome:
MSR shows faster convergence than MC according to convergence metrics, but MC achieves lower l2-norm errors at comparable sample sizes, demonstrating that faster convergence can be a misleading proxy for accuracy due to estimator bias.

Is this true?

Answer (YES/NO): NO